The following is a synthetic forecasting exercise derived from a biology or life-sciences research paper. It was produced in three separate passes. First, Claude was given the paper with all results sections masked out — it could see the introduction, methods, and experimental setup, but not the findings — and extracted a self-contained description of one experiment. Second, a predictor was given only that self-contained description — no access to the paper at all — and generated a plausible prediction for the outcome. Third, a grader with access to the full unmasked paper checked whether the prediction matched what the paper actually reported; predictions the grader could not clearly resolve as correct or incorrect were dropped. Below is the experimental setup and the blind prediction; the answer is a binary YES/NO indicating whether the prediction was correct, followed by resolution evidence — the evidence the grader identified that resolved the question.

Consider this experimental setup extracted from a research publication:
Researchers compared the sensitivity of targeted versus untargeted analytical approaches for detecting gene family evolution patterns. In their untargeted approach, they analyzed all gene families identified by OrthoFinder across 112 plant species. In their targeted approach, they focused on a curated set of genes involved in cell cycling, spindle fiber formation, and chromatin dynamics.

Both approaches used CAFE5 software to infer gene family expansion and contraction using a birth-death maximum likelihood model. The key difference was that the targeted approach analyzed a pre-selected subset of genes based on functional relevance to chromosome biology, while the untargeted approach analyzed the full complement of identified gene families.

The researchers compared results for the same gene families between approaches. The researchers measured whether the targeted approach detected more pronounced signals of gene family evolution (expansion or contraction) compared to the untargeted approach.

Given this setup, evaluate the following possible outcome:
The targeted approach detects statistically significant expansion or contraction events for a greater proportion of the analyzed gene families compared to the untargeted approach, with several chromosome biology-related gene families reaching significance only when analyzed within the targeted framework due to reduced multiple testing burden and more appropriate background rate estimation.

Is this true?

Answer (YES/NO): NO